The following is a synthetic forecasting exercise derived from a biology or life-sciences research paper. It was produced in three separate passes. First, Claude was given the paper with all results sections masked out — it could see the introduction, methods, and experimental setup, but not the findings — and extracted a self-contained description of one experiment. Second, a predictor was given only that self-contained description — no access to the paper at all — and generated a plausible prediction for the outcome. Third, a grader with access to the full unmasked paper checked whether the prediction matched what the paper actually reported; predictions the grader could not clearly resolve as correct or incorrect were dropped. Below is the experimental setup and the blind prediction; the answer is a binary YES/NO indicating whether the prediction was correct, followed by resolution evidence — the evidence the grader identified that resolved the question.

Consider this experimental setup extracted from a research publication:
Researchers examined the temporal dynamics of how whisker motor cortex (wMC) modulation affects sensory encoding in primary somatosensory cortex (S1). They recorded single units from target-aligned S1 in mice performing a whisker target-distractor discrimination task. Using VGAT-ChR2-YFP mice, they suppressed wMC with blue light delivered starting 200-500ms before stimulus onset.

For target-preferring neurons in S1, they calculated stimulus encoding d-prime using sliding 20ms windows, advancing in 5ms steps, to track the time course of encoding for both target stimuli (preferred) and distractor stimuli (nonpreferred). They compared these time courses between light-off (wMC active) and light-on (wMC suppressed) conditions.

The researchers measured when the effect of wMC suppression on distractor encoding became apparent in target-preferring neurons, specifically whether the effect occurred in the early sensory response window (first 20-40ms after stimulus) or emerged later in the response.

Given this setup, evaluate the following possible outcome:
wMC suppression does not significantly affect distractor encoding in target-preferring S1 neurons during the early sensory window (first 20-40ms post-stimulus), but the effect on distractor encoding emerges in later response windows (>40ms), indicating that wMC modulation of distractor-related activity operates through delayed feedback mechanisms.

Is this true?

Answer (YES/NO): NO